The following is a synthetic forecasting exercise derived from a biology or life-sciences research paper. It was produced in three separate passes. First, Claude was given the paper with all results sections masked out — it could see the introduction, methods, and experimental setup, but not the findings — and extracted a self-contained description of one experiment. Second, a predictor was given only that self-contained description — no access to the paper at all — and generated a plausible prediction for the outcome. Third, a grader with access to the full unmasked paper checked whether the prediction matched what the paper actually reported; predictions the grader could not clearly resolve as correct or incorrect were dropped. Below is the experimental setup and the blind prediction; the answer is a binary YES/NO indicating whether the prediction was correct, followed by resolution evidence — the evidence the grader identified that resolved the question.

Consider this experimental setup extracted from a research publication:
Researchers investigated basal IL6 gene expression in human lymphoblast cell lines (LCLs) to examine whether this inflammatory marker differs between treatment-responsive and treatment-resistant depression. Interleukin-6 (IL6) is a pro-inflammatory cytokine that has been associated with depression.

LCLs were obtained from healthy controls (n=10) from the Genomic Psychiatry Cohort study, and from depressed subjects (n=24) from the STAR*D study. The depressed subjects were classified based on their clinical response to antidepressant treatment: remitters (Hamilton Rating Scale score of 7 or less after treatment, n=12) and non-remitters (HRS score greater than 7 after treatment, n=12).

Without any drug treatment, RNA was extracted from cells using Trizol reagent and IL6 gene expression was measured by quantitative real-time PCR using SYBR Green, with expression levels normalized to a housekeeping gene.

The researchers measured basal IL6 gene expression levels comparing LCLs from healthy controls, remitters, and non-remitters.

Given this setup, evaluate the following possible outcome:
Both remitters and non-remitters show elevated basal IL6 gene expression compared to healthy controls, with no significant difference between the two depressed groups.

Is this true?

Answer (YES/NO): NO